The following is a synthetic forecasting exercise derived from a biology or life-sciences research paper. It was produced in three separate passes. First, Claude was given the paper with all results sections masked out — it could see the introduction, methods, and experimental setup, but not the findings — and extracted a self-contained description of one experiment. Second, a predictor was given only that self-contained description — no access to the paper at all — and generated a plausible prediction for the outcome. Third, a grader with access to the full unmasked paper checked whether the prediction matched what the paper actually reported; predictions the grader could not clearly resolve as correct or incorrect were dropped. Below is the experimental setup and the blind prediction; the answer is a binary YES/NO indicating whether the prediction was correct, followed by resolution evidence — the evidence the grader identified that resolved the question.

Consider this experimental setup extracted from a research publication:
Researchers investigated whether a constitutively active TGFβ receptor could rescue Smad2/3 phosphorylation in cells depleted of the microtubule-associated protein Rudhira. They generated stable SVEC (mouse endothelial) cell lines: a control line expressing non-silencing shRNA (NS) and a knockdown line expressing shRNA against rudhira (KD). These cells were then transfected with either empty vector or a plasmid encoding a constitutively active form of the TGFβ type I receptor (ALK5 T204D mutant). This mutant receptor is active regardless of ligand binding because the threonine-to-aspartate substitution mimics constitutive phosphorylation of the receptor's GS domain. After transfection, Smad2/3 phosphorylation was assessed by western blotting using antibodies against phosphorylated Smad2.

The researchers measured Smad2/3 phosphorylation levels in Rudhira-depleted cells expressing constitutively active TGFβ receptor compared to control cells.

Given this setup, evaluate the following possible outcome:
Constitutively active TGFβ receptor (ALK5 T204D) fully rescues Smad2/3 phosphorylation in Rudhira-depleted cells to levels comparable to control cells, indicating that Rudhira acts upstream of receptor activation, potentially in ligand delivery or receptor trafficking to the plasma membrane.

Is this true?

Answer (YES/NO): NO